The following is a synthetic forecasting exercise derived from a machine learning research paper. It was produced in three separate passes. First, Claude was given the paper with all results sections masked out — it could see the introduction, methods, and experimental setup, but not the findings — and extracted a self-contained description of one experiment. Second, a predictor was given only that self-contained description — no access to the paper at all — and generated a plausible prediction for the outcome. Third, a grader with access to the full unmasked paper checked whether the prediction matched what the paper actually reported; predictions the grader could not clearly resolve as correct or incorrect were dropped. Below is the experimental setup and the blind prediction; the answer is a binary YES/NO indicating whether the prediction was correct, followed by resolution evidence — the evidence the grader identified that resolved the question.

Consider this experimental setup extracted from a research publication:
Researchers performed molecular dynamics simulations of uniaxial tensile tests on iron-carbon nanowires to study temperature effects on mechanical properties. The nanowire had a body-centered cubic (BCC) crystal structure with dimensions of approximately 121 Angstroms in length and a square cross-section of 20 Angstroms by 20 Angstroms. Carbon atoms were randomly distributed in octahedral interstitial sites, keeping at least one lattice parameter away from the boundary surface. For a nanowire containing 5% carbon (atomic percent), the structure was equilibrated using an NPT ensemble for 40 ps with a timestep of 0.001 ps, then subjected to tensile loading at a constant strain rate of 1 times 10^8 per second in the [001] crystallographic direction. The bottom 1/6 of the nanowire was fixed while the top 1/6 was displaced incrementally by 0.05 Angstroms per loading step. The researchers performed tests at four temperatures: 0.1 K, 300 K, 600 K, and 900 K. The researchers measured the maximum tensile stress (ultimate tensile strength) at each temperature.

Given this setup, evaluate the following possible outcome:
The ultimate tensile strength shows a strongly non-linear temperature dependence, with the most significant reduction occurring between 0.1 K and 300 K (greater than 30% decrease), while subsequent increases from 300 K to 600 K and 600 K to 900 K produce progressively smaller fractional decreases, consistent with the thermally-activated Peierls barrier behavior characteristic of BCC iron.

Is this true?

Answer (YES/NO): NO